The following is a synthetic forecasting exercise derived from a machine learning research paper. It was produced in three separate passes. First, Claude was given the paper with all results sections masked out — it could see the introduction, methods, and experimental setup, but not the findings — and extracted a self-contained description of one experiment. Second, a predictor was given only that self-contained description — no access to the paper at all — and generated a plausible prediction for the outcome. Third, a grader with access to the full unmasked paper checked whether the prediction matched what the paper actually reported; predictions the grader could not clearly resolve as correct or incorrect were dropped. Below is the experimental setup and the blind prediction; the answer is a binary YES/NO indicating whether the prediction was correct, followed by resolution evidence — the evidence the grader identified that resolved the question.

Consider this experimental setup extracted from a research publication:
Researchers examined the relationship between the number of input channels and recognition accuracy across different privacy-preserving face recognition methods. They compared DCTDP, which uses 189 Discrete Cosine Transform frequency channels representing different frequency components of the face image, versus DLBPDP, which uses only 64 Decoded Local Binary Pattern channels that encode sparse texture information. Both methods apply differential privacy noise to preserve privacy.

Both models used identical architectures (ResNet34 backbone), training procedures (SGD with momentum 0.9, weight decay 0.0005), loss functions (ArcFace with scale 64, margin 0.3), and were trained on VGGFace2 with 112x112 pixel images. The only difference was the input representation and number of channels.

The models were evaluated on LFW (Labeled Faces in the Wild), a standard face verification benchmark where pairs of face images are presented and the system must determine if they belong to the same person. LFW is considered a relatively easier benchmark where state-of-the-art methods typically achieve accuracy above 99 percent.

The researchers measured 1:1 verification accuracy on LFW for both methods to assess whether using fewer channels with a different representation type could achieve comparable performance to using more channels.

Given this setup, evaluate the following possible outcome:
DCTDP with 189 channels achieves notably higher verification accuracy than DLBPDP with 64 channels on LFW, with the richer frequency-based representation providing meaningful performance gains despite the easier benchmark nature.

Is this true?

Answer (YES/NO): NO